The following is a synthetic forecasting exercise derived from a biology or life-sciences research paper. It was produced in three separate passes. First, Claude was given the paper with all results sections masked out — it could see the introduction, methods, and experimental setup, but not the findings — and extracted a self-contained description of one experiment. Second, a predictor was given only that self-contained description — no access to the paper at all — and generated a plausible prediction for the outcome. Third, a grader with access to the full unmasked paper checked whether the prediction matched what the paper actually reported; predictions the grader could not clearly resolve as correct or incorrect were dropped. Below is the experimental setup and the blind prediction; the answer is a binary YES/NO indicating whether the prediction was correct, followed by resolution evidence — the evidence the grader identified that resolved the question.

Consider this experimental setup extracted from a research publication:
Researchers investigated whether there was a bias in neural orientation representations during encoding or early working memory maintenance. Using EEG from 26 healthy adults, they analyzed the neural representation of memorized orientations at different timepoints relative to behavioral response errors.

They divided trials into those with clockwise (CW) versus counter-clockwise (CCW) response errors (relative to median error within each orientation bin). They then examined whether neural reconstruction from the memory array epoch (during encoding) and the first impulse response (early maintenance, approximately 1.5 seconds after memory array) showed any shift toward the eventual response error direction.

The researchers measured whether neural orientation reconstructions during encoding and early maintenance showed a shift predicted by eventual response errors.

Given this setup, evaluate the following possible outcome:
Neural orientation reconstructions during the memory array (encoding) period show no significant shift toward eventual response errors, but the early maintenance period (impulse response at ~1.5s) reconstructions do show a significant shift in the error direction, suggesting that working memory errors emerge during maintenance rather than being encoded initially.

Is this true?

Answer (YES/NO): NO